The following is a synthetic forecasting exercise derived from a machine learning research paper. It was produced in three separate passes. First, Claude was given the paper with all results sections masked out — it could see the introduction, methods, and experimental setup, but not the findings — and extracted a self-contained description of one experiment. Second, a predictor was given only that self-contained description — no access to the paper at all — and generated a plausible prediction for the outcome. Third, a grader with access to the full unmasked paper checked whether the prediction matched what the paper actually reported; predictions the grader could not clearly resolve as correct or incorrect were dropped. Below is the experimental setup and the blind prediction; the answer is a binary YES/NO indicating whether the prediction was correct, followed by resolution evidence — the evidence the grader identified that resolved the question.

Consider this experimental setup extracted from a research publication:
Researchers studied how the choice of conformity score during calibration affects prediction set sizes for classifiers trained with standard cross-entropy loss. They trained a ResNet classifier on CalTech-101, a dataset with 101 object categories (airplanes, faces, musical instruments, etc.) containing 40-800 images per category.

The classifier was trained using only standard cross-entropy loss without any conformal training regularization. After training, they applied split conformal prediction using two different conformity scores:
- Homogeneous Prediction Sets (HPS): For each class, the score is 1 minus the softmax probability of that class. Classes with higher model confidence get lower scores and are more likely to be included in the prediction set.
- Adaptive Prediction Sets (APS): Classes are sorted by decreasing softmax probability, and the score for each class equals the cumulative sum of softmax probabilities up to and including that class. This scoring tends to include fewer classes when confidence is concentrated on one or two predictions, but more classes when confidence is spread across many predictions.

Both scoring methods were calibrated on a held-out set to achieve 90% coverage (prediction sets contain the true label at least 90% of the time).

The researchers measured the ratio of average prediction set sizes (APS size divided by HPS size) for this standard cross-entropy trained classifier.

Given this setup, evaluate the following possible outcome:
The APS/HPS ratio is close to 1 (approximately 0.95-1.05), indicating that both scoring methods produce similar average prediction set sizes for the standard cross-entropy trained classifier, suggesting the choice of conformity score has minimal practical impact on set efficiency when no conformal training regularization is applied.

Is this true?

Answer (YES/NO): NO